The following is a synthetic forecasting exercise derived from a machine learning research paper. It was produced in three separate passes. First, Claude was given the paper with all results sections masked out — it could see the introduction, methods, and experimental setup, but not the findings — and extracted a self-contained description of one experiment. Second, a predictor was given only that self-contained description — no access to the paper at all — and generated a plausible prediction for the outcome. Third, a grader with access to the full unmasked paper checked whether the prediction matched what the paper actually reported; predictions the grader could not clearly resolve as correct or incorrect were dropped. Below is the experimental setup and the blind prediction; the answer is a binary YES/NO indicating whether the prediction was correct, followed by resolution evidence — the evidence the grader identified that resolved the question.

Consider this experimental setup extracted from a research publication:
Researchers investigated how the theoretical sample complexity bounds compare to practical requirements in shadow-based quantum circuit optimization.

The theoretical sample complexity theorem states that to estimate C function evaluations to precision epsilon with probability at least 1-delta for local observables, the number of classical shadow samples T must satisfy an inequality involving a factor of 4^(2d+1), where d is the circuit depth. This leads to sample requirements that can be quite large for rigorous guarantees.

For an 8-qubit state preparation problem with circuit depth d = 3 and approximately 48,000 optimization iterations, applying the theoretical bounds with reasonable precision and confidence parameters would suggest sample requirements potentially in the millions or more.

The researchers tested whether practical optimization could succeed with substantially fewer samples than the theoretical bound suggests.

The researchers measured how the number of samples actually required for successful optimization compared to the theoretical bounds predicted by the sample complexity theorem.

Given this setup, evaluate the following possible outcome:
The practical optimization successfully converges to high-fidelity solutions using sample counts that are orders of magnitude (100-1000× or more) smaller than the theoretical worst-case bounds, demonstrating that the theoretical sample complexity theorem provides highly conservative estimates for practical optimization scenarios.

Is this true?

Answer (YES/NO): YES